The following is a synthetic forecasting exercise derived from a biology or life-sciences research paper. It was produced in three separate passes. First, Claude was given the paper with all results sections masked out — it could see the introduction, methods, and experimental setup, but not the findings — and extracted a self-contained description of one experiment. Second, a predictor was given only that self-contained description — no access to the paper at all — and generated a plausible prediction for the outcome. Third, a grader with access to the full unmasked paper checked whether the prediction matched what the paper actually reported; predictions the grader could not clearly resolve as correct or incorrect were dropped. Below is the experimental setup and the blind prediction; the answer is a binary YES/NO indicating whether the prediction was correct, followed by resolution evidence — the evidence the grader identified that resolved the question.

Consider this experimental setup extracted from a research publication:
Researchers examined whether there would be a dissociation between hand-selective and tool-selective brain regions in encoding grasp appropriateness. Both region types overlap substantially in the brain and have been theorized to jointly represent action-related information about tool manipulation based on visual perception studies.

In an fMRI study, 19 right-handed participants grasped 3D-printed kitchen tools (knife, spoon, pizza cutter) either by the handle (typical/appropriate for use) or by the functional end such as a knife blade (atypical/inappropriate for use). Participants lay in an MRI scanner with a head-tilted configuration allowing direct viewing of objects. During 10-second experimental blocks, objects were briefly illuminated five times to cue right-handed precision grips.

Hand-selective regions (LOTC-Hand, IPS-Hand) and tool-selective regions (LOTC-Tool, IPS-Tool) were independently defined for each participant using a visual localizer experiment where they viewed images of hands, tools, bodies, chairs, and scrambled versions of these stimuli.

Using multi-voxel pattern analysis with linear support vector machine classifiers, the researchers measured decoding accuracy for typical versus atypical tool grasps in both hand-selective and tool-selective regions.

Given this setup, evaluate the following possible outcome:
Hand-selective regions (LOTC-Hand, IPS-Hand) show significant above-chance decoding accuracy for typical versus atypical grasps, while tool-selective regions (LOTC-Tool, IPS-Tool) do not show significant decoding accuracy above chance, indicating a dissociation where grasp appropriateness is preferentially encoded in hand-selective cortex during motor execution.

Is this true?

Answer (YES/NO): YES